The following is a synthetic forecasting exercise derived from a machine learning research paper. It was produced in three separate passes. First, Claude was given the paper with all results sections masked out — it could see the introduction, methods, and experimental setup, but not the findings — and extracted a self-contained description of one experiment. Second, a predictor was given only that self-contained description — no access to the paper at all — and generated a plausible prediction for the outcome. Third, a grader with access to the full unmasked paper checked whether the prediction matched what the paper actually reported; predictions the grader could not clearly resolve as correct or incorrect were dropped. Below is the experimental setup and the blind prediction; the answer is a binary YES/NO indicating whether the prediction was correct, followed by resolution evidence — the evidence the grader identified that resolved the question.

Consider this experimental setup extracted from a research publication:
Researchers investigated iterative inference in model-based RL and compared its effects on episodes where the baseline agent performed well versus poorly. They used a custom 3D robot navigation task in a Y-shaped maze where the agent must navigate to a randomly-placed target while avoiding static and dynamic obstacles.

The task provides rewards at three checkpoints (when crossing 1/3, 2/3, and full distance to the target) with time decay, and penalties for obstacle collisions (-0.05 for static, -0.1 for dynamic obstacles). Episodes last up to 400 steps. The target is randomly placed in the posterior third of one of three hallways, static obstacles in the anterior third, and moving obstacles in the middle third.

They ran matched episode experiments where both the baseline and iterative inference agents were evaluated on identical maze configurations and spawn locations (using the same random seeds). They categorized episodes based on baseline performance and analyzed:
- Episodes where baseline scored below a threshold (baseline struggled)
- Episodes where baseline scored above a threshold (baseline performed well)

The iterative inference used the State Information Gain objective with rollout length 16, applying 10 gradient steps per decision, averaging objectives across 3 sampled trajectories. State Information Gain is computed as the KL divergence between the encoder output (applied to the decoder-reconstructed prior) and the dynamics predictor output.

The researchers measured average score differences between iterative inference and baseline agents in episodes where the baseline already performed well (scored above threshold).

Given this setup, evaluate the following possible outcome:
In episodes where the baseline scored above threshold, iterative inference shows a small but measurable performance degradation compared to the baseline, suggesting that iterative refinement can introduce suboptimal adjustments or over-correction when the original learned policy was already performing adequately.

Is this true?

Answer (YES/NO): YES